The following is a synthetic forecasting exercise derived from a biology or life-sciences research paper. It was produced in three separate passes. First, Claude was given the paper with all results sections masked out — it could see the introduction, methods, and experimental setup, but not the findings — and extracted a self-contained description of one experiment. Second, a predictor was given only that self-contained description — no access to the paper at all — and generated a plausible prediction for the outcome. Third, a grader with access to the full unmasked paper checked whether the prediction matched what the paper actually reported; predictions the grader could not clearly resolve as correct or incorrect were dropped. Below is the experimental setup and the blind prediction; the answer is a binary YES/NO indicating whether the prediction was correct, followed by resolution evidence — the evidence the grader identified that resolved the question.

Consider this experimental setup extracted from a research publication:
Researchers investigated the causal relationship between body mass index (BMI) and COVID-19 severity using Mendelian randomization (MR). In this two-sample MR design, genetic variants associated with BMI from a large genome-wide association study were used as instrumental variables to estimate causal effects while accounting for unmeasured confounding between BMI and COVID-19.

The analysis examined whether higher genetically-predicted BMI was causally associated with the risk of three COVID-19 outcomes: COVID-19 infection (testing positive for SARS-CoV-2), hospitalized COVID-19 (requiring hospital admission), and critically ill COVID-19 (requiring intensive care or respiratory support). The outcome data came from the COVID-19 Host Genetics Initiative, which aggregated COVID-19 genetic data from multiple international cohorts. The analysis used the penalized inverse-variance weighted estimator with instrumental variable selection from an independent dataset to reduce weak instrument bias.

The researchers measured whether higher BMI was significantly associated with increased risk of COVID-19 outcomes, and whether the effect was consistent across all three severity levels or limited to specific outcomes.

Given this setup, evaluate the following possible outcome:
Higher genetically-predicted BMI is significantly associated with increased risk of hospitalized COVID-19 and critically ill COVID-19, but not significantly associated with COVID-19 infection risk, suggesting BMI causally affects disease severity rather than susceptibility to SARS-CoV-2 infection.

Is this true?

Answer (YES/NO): NO